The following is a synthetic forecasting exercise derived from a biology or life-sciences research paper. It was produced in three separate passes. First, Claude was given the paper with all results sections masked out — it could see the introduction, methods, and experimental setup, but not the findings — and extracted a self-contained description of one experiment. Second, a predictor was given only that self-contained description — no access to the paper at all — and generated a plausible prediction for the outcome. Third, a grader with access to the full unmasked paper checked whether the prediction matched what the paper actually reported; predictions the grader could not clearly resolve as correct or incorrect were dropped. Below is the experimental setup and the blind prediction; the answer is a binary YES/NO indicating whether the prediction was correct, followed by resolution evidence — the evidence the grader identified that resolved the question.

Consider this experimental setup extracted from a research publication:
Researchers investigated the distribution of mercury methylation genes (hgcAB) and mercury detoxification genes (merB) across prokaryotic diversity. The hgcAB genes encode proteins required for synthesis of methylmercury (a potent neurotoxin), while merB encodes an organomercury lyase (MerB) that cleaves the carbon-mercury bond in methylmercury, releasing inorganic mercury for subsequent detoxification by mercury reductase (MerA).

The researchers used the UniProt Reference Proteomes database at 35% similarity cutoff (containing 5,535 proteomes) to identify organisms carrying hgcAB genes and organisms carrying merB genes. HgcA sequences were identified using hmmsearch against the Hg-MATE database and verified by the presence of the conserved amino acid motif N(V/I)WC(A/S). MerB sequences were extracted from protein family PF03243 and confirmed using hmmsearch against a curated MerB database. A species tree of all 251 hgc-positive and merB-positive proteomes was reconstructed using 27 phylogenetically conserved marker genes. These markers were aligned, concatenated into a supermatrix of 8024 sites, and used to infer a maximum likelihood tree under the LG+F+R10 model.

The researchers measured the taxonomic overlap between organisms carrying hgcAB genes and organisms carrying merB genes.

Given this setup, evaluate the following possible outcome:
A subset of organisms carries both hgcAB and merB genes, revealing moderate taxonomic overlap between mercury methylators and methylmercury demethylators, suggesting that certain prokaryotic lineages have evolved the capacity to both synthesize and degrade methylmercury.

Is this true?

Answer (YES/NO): NO